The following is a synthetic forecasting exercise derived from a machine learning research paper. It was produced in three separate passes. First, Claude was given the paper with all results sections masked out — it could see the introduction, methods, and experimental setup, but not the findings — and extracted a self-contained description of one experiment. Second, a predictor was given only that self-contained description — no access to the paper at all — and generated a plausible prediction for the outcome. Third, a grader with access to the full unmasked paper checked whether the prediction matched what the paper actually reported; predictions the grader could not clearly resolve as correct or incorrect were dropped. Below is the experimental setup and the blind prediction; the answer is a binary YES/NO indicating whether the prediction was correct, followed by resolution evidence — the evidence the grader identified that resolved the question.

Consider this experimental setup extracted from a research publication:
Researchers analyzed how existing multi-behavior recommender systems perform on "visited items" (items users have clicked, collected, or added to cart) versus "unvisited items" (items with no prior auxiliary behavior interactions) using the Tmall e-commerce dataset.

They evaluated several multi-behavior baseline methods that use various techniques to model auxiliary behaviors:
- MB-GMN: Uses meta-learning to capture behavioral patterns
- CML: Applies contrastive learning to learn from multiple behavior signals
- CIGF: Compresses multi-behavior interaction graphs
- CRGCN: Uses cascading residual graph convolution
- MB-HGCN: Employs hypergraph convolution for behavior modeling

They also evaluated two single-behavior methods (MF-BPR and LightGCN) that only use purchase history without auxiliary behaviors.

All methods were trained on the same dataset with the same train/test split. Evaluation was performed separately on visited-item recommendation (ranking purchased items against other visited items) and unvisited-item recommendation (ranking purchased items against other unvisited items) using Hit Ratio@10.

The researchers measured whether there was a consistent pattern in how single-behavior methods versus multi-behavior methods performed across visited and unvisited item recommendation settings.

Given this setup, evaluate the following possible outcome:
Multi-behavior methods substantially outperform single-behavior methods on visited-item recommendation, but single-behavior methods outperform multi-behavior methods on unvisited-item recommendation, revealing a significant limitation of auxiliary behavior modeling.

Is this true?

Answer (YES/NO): YES